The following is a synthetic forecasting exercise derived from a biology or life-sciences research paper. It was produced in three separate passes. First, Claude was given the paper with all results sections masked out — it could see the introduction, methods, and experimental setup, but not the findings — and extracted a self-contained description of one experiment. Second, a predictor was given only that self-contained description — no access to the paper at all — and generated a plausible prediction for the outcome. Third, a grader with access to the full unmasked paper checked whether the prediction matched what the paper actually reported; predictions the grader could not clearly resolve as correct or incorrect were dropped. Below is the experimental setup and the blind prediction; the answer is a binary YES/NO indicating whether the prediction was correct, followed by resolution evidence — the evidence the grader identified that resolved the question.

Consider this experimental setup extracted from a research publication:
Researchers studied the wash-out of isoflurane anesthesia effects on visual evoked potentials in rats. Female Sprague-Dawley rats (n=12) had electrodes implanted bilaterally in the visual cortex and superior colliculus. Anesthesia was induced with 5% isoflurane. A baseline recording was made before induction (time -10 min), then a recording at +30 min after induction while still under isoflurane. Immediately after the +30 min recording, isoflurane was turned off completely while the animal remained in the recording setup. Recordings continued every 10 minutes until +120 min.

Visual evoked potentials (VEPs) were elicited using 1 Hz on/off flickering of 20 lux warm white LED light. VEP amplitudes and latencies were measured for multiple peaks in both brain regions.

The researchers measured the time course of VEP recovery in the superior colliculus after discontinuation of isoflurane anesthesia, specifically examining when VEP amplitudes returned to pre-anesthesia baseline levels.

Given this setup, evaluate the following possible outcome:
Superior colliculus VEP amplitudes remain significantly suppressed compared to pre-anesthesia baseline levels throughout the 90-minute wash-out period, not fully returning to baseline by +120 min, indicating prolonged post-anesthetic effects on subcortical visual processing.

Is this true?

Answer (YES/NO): NO